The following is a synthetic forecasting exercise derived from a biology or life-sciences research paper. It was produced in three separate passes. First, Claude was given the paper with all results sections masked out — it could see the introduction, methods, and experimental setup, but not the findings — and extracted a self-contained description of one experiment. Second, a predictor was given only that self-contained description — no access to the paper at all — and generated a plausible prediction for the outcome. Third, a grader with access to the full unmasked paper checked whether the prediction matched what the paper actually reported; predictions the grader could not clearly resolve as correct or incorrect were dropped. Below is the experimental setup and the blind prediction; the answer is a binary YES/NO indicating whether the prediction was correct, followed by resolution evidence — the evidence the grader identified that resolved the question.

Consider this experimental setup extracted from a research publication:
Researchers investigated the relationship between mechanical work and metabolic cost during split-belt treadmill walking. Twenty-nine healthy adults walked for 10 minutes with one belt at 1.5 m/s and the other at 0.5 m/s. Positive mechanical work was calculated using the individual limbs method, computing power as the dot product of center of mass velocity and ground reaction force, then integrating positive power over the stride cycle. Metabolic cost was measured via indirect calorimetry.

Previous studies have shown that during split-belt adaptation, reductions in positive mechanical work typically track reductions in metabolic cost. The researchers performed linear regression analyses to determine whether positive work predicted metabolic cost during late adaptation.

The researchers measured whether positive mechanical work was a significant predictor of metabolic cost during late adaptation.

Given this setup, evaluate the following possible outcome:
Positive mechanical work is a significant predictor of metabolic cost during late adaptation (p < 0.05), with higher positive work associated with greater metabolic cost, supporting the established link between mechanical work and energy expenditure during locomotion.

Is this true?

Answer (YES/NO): NO